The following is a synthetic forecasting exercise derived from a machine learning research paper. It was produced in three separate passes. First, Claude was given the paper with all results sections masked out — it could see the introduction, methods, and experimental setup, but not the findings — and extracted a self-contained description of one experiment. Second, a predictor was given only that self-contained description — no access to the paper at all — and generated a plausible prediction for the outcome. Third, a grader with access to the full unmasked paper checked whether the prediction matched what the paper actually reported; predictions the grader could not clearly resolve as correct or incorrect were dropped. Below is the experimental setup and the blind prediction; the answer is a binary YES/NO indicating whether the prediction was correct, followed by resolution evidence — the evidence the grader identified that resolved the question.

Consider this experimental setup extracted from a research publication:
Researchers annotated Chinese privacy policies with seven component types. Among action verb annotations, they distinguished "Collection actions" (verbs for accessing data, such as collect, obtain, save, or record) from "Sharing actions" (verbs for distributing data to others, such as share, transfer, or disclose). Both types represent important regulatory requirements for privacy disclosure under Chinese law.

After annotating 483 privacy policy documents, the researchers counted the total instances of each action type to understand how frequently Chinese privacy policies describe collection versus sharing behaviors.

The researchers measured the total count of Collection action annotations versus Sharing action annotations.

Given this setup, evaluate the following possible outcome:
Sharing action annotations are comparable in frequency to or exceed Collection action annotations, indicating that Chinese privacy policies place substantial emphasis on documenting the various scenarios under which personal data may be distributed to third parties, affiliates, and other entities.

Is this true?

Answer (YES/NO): YES